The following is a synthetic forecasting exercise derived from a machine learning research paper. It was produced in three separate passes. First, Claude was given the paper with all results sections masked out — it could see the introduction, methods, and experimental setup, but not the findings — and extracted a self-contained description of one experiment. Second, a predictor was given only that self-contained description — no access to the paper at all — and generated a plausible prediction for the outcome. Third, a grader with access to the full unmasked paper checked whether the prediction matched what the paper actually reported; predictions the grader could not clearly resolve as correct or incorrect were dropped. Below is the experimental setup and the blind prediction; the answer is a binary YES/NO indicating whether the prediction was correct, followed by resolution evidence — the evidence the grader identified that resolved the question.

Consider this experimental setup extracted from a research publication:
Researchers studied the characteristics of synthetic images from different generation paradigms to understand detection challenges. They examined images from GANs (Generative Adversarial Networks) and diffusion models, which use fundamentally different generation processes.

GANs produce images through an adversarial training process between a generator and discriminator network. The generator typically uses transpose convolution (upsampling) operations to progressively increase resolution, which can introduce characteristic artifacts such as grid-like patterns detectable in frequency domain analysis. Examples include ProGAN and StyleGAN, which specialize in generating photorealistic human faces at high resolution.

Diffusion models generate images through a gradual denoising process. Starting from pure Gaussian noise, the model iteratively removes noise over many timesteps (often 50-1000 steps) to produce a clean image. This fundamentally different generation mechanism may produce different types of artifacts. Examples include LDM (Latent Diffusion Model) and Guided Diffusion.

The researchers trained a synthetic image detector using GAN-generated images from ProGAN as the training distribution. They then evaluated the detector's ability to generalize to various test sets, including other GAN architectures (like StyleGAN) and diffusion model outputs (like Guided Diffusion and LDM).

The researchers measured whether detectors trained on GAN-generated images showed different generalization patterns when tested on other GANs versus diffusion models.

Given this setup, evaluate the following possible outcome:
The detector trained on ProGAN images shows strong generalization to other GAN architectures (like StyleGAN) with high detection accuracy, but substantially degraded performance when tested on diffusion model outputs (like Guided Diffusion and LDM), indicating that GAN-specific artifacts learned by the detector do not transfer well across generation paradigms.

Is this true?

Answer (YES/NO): NO